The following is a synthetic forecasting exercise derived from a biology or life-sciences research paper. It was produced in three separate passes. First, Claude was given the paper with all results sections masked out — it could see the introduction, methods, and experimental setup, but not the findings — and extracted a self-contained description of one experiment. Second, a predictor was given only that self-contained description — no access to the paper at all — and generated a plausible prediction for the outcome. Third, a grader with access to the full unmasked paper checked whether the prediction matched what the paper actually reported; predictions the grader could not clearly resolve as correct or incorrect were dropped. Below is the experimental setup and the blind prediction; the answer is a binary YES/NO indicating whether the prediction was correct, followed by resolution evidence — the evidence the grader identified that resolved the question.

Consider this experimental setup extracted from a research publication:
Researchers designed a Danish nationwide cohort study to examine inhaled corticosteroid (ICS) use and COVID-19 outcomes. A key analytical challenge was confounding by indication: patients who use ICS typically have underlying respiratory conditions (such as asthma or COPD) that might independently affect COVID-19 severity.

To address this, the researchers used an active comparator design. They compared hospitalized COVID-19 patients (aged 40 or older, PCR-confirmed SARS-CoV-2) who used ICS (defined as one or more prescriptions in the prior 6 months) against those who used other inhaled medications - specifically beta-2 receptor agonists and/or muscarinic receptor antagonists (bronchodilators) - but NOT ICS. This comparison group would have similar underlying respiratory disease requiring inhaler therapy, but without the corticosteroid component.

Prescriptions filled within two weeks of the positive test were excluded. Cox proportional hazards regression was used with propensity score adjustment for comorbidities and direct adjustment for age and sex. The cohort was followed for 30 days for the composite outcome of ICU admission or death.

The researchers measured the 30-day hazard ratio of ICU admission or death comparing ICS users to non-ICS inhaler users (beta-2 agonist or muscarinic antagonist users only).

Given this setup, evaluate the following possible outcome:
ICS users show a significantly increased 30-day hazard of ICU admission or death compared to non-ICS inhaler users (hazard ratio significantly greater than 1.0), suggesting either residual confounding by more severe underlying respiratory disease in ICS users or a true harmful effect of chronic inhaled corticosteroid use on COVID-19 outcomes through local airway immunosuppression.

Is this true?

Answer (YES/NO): NO